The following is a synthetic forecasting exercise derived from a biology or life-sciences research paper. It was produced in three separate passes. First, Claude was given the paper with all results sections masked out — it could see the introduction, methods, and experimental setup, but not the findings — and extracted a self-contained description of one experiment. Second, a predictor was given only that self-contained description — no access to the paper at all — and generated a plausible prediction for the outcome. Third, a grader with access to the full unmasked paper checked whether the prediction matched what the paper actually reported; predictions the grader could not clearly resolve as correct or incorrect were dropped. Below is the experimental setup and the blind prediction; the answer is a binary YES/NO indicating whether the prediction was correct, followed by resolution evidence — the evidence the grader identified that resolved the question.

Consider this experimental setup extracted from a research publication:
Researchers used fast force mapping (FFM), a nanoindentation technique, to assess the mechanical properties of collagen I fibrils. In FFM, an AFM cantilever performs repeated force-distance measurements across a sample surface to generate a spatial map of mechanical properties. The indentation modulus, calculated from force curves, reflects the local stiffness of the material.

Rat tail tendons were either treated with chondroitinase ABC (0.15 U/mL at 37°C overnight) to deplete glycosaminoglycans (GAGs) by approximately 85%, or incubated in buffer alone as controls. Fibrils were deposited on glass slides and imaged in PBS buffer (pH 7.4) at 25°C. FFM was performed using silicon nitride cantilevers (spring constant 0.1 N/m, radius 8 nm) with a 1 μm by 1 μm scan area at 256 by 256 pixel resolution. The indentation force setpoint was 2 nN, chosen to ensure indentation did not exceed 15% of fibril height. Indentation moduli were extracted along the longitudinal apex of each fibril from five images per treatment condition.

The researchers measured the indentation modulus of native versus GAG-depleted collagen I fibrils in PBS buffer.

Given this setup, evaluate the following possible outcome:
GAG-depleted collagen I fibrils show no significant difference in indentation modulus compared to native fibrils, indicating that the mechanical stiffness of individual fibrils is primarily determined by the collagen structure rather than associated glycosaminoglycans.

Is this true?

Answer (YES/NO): NO